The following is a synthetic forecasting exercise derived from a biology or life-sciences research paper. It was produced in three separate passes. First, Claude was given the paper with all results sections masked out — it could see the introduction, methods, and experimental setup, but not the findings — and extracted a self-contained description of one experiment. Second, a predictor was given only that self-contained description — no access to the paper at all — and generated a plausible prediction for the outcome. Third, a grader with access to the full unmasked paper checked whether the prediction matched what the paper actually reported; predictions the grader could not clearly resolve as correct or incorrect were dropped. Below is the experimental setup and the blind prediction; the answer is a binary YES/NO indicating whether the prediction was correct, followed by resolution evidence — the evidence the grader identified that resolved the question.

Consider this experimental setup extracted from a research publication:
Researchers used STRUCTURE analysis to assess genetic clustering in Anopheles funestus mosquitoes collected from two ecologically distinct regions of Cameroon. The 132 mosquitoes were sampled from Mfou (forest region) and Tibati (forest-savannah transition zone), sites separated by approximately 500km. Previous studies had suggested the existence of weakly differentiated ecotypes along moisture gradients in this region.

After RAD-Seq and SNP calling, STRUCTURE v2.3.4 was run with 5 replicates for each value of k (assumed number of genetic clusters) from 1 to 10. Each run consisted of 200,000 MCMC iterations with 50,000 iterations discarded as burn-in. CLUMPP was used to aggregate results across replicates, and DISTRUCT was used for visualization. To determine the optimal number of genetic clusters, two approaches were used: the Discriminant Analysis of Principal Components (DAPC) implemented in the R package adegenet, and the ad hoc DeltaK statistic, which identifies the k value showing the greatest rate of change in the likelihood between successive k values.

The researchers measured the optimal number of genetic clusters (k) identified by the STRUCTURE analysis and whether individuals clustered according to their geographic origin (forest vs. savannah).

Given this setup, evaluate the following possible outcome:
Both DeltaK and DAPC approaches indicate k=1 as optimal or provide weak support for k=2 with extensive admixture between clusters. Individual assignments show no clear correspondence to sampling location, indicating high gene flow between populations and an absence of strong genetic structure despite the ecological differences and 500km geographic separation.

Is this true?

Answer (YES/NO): NO